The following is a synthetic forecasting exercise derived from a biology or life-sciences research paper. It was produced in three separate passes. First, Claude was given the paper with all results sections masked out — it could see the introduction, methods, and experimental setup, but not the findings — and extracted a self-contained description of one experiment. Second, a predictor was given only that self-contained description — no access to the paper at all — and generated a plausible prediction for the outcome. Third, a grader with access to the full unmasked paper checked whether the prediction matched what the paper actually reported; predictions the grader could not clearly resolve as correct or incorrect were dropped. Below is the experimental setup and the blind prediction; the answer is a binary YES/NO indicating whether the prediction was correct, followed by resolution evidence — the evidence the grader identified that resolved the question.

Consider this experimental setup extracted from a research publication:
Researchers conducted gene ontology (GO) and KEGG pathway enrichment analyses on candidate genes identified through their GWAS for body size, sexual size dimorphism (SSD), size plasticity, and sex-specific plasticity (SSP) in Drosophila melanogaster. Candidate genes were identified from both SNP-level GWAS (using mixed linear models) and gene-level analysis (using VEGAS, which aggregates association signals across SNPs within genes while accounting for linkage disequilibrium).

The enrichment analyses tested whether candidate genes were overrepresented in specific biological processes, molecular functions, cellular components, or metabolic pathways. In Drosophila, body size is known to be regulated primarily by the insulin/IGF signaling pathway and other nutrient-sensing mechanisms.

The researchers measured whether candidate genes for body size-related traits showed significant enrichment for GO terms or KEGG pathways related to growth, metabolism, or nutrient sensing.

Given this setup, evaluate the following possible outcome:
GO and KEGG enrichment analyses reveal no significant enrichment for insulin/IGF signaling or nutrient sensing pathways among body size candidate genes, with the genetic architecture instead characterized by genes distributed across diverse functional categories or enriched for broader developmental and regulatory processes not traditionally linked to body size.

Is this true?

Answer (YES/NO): YES